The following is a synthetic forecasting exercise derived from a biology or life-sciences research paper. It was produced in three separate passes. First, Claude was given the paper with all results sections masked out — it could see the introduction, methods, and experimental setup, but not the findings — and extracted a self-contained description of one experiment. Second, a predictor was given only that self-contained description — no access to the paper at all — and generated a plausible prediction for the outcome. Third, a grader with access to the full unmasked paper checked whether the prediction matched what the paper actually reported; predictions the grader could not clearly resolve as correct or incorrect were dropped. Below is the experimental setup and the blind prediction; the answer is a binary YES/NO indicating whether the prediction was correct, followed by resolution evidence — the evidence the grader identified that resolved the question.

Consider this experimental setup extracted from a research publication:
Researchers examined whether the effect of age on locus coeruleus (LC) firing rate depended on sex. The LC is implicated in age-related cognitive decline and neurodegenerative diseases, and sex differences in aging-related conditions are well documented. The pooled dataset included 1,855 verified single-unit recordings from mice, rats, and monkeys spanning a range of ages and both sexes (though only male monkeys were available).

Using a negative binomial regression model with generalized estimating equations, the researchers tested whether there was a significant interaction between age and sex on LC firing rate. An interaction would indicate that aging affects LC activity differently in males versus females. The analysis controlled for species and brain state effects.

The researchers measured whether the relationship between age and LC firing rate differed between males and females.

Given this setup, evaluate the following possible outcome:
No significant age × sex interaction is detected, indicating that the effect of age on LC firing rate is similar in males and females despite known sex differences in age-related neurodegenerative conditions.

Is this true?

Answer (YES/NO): YES